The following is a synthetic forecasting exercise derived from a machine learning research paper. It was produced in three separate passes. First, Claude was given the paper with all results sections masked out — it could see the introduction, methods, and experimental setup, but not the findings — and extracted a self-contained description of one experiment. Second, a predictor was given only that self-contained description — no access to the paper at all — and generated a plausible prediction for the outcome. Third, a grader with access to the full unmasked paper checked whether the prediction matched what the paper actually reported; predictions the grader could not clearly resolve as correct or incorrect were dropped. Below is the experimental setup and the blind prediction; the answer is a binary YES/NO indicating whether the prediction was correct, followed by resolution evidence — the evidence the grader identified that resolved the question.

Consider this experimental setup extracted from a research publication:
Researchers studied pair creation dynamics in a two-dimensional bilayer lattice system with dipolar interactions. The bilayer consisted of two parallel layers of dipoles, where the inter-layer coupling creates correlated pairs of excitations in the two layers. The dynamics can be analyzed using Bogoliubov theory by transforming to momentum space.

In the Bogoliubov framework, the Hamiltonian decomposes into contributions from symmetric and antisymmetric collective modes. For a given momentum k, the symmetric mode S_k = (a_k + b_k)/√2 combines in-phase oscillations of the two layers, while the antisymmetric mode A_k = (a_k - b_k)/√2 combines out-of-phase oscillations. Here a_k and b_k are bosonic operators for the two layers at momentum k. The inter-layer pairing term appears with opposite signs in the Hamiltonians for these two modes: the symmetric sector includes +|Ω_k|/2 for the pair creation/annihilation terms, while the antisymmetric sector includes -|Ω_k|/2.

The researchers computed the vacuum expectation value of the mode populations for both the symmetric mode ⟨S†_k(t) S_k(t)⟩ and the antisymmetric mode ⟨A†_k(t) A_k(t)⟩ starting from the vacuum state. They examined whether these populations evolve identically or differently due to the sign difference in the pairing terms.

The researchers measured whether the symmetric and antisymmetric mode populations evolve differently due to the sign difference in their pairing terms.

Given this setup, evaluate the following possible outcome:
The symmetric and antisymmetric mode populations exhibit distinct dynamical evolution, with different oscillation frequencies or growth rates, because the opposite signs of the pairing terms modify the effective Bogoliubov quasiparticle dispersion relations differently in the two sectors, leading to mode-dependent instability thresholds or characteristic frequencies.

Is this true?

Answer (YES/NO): NO